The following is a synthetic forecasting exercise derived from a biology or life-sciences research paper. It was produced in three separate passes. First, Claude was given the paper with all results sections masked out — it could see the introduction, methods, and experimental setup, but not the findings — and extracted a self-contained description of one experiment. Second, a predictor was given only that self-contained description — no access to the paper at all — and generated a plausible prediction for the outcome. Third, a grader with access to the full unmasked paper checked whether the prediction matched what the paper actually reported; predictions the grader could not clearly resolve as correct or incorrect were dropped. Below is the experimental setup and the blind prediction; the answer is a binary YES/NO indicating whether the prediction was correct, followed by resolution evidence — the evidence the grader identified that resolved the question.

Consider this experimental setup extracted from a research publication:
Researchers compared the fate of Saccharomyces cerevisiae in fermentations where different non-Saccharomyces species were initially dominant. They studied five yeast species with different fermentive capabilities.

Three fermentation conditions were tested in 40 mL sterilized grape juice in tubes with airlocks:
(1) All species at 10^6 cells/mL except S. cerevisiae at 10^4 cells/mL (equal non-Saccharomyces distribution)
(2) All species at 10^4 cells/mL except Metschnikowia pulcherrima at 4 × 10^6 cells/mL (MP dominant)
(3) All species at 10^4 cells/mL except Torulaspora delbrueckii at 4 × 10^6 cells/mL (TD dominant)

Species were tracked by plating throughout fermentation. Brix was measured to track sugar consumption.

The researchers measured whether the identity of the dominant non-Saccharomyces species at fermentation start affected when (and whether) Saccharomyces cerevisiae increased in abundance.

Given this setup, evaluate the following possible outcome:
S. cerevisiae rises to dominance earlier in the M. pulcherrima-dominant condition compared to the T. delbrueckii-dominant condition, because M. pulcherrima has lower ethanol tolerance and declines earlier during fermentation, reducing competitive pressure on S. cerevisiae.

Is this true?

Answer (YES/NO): NO